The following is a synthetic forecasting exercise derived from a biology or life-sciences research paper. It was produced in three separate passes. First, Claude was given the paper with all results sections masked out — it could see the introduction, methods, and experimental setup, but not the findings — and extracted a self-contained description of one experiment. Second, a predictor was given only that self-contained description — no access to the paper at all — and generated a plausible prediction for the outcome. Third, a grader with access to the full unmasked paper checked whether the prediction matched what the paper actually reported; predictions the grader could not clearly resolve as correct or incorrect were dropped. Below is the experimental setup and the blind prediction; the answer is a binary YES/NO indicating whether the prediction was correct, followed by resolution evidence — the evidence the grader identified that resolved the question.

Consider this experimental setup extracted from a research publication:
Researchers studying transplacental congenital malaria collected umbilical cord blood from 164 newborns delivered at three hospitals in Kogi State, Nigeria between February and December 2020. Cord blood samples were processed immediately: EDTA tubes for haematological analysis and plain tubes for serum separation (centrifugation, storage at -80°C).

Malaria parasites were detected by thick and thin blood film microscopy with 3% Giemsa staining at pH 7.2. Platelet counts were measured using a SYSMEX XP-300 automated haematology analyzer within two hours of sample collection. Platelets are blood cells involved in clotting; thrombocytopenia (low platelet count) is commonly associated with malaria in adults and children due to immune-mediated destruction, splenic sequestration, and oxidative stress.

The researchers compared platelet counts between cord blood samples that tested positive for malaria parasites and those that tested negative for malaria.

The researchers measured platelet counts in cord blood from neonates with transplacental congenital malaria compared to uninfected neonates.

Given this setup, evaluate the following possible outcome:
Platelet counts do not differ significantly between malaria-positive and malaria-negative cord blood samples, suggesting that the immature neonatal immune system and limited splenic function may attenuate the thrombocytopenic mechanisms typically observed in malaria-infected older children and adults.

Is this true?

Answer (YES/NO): NO